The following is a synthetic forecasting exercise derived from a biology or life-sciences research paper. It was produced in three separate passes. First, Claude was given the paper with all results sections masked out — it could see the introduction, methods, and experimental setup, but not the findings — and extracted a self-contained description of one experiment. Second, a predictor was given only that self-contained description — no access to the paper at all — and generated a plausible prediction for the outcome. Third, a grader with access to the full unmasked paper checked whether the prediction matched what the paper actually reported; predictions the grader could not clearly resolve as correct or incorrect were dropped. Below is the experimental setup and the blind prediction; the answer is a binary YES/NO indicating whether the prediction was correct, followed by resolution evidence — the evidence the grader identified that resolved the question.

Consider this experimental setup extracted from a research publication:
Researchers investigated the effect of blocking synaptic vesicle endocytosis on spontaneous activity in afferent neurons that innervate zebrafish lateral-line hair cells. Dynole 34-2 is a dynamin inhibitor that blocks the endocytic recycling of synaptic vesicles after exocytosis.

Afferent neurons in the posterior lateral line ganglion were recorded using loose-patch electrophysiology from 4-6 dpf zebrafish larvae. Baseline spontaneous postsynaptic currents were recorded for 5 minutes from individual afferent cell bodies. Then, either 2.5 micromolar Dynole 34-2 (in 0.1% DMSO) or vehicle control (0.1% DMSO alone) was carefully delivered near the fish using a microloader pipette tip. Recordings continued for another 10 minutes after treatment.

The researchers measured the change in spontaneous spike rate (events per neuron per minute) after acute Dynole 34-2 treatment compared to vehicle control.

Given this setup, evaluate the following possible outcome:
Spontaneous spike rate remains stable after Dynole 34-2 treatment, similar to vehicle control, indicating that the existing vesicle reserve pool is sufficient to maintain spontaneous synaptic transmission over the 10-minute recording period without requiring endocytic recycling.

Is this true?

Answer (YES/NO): NO